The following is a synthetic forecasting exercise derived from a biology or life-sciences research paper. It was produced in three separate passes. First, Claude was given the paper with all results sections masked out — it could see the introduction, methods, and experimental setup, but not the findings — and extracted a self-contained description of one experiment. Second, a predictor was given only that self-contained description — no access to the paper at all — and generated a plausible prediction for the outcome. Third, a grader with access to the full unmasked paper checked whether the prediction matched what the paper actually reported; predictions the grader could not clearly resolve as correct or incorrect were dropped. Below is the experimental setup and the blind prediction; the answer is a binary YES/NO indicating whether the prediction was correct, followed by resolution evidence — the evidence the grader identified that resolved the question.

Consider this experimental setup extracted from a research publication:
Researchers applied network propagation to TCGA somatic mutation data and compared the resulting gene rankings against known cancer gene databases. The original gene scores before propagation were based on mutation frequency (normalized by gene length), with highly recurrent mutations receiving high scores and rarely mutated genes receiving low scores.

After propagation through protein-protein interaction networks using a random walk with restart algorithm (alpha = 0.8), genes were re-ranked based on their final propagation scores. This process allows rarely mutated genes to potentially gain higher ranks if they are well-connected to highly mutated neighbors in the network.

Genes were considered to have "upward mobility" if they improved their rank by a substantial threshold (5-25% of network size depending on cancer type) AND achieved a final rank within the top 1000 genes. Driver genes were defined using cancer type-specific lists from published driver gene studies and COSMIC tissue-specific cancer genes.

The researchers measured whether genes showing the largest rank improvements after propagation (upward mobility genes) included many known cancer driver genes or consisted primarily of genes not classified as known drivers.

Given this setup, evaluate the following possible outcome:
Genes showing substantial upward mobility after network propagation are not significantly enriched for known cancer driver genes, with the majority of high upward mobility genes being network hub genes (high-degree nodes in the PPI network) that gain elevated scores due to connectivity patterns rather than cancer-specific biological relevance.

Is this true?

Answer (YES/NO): NO